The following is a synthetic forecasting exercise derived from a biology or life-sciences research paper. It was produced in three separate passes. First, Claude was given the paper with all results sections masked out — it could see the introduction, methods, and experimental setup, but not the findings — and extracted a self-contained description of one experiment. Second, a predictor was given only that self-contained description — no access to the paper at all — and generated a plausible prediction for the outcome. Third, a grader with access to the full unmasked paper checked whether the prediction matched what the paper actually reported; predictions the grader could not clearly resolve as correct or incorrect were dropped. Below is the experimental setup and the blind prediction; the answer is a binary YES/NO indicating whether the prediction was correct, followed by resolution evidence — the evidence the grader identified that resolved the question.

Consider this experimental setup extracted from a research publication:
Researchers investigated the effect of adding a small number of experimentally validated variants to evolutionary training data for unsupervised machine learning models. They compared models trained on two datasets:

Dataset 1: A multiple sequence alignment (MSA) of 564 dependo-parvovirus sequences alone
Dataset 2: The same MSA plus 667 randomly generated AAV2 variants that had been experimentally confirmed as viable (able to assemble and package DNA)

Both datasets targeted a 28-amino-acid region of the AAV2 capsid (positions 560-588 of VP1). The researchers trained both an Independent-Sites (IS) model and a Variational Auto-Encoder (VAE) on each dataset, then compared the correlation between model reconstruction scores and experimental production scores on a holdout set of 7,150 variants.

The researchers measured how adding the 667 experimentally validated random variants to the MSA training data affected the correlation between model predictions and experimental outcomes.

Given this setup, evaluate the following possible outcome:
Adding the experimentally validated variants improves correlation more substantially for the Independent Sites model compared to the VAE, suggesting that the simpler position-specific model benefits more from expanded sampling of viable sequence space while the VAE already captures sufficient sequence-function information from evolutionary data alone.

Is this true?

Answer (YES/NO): YES